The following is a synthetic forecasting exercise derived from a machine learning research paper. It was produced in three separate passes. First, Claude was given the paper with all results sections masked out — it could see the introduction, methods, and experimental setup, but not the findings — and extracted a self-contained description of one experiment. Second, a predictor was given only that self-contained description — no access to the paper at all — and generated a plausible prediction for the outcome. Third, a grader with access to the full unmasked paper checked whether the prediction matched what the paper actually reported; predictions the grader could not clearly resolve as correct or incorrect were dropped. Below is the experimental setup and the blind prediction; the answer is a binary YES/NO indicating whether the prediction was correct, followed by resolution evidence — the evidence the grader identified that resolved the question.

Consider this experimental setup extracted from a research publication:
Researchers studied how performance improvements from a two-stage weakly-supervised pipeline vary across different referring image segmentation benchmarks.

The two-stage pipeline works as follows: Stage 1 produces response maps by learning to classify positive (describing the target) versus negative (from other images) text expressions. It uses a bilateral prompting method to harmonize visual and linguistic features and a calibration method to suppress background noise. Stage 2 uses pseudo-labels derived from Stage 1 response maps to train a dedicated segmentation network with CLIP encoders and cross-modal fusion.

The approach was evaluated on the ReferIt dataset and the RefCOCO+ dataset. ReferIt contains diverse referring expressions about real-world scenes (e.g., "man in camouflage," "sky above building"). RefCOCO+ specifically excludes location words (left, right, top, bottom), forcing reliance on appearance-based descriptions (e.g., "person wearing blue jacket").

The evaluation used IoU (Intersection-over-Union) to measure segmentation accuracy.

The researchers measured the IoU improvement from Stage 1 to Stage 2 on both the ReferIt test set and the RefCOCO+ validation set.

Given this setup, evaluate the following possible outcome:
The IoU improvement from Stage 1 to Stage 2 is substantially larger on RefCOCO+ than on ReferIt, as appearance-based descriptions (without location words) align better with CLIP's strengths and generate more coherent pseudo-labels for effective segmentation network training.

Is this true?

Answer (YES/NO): NO